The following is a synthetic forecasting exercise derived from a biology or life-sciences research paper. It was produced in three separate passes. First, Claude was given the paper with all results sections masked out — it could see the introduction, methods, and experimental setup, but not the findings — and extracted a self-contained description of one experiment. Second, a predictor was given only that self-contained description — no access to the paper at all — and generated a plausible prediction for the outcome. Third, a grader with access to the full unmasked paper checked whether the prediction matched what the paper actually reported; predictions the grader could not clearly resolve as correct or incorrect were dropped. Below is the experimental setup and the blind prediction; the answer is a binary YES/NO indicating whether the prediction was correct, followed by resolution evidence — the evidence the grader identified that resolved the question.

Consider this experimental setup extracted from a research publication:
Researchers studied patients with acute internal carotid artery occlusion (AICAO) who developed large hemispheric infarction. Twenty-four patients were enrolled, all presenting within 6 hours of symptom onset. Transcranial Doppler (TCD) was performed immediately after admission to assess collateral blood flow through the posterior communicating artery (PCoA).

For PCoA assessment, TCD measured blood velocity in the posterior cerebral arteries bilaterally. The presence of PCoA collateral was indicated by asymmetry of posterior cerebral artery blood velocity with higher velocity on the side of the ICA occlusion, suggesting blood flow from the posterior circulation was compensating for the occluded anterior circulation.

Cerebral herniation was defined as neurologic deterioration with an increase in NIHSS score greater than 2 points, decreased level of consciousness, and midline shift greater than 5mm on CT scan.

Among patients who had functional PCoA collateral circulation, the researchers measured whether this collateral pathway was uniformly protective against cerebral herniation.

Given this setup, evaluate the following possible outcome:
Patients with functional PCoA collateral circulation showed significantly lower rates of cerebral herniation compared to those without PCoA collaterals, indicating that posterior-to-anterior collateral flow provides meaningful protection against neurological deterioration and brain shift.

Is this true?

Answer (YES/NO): NO